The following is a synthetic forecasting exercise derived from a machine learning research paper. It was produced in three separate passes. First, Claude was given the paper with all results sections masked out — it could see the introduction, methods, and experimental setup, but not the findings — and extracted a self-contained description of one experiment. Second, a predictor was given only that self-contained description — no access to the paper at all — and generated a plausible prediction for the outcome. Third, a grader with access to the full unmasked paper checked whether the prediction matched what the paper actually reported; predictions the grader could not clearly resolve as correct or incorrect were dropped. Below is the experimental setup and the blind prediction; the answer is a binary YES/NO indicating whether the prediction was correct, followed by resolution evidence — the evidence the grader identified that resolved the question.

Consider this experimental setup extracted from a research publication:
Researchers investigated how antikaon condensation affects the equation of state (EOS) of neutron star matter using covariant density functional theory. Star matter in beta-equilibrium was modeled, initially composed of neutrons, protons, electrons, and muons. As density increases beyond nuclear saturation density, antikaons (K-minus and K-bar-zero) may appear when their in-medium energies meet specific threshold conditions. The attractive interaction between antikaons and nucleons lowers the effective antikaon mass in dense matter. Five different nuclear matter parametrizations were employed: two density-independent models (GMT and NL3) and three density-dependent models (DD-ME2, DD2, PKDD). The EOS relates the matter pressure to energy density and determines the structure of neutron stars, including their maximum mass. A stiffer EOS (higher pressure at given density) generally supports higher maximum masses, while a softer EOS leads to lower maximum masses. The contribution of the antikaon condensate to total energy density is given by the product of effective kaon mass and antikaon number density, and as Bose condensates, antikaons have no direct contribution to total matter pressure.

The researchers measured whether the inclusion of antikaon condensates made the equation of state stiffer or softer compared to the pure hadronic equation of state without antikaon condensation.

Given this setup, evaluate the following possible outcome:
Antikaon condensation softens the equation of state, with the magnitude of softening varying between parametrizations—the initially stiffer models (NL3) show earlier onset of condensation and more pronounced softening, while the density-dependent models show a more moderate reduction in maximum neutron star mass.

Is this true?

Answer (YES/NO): NO